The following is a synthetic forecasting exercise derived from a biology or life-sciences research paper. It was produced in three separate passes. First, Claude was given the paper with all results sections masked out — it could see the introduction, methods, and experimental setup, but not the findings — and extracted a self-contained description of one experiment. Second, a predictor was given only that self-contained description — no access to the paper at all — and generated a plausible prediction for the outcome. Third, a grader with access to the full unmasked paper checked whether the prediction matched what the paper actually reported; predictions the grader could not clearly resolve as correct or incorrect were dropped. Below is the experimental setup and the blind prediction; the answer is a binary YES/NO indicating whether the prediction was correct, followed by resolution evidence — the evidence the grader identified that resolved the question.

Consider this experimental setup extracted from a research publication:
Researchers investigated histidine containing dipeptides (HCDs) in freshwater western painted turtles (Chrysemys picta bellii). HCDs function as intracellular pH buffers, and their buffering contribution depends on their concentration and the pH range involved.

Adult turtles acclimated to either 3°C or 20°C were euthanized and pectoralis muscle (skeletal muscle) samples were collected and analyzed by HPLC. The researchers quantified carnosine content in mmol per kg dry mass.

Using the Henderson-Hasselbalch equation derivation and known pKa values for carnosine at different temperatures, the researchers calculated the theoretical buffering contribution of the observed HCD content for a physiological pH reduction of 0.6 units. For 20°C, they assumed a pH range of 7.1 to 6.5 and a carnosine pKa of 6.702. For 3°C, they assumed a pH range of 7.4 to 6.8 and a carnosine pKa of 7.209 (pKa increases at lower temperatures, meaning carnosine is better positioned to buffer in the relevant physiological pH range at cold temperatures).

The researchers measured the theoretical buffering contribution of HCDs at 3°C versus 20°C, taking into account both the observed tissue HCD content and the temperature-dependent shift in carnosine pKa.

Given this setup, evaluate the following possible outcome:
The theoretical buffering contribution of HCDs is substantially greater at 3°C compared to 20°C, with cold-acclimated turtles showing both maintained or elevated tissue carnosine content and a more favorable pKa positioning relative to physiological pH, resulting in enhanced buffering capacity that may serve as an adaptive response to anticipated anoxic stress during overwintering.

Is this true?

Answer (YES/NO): YES